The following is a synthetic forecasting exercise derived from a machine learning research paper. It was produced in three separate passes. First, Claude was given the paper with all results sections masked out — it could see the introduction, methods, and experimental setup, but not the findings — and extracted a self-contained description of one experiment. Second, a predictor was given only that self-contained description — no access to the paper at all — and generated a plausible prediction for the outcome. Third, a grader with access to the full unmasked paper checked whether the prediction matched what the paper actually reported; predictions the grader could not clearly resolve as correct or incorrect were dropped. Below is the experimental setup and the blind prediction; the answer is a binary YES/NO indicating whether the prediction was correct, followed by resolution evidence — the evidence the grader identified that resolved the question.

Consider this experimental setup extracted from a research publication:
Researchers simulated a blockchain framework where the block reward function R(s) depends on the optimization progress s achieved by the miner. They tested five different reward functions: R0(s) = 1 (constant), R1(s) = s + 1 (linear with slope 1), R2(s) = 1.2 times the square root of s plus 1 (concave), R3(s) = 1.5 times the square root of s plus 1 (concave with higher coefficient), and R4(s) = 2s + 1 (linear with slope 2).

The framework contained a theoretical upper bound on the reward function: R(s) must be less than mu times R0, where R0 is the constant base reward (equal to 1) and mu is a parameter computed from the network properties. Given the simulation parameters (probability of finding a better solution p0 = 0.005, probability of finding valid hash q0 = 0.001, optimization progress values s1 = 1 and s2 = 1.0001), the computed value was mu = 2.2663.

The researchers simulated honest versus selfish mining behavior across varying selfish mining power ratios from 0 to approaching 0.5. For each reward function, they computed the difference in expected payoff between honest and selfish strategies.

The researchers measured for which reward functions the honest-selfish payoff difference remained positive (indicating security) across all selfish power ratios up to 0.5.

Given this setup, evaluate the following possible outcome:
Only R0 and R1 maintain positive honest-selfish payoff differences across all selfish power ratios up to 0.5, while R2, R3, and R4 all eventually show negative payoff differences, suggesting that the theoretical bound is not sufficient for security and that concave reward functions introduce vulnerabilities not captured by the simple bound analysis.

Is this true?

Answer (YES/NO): NO